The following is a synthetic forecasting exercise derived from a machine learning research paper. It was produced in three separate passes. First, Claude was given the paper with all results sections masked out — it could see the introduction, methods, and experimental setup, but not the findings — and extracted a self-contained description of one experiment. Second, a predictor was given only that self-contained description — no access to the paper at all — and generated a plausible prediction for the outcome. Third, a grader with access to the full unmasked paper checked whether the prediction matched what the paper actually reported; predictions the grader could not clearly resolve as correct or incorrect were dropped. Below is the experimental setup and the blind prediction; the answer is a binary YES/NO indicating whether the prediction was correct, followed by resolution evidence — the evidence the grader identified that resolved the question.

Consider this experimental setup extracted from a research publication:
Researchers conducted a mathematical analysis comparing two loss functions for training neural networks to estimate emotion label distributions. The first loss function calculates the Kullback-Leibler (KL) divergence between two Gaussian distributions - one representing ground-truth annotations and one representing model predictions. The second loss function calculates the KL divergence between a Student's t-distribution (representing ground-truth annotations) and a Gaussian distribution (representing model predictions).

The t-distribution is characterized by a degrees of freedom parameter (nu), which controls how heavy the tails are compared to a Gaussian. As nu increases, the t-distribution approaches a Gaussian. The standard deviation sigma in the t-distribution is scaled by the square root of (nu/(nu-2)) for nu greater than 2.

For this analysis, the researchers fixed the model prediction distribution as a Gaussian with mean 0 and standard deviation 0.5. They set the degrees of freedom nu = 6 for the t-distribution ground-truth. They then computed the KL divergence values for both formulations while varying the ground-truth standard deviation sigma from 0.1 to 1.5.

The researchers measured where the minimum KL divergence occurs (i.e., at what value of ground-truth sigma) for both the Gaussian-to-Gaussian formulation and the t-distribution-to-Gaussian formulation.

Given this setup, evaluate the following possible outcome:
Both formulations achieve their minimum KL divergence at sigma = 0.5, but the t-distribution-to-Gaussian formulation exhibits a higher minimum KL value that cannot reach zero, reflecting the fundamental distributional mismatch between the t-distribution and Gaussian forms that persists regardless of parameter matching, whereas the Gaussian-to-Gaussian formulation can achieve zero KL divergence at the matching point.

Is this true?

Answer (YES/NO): NO